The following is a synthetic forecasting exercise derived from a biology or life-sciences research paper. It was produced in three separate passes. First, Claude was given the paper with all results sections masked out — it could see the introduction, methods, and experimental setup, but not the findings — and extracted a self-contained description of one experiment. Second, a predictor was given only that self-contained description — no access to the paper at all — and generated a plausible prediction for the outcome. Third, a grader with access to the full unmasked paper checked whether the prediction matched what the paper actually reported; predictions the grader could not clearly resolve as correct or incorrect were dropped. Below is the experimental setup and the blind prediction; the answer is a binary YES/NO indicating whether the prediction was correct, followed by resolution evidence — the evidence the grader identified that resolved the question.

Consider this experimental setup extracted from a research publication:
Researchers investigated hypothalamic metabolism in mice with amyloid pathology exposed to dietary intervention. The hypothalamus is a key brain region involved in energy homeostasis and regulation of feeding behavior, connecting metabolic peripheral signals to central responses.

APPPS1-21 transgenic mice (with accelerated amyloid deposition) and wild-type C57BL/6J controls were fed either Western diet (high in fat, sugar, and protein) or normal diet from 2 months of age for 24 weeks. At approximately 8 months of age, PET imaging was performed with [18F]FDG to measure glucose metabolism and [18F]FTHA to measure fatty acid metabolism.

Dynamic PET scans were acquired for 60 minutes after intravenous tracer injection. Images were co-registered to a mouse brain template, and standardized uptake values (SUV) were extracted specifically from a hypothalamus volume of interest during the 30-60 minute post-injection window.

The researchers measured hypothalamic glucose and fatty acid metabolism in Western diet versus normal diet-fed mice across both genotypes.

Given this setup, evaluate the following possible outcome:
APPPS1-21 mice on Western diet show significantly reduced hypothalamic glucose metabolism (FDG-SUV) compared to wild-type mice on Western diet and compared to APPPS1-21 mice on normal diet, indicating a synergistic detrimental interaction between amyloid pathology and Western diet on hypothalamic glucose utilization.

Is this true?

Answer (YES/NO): NO